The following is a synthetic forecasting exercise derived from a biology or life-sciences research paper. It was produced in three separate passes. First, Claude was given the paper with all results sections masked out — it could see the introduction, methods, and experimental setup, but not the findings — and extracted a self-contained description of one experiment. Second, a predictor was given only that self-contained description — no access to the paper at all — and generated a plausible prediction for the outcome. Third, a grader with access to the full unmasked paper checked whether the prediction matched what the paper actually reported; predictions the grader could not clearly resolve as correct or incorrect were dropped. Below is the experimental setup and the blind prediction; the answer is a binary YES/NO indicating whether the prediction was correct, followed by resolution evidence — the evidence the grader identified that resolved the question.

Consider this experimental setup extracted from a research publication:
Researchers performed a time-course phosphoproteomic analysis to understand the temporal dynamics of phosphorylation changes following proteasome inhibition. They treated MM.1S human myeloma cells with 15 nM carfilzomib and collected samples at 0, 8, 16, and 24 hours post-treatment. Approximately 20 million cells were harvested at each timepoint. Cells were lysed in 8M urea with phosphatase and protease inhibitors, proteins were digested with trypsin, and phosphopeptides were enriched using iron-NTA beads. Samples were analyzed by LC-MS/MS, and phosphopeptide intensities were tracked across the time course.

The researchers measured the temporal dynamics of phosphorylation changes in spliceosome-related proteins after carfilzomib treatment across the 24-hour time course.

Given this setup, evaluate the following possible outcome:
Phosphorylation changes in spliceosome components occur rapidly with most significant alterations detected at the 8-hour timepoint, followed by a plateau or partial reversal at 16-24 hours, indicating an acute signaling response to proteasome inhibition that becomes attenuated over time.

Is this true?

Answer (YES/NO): NO